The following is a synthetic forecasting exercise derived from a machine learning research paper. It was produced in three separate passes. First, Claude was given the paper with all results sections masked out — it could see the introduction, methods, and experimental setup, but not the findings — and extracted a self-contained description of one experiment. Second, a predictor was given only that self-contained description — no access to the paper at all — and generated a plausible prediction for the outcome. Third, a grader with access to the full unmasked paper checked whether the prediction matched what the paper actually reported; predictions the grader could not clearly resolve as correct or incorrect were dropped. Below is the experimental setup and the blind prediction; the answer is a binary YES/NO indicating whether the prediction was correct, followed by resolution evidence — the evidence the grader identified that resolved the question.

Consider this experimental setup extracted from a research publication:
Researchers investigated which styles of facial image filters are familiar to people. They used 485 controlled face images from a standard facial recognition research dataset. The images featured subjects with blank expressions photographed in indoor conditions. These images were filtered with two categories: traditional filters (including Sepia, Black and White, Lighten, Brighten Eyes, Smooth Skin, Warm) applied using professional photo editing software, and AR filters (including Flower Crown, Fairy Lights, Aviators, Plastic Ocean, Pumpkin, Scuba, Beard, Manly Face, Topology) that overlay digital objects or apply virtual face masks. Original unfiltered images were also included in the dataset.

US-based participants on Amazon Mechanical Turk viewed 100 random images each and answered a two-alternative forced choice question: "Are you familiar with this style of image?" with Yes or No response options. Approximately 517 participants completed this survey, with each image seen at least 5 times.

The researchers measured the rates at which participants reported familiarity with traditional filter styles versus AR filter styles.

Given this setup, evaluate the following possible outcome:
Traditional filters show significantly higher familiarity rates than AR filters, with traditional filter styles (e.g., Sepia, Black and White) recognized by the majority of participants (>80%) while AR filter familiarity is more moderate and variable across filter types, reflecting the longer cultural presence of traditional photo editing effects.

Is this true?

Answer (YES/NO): NO